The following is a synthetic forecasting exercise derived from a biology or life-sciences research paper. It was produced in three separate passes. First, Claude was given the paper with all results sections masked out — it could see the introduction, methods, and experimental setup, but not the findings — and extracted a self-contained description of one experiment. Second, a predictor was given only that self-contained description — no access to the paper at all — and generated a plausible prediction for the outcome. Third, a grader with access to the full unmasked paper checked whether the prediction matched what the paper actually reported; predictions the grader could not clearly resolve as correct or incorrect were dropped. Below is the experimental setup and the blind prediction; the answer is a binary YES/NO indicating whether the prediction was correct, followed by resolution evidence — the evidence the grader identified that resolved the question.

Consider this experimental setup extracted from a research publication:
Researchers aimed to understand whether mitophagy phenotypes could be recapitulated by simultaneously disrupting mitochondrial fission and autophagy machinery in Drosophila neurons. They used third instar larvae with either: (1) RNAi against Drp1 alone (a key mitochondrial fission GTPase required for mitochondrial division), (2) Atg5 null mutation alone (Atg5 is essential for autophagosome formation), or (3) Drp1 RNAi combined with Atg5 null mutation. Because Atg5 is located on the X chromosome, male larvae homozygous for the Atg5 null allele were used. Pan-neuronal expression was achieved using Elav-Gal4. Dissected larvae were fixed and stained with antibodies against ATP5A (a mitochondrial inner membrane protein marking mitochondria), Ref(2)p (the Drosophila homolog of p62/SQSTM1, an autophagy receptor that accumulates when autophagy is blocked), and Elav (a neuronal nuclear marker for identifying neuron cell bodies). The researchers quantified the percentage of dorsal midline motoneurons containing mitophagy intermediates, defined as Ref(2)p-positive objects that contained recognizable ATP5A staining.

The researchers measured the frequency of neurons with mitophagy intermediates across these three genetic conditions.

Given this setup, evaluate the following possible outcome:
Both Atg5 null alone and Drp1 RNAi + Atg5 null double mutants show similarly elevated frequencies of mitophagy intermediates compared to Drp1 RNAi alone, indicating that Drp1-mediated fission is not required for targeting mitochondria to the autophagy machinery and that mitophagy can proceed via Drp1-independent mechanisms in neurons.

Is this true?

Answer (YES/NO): NO